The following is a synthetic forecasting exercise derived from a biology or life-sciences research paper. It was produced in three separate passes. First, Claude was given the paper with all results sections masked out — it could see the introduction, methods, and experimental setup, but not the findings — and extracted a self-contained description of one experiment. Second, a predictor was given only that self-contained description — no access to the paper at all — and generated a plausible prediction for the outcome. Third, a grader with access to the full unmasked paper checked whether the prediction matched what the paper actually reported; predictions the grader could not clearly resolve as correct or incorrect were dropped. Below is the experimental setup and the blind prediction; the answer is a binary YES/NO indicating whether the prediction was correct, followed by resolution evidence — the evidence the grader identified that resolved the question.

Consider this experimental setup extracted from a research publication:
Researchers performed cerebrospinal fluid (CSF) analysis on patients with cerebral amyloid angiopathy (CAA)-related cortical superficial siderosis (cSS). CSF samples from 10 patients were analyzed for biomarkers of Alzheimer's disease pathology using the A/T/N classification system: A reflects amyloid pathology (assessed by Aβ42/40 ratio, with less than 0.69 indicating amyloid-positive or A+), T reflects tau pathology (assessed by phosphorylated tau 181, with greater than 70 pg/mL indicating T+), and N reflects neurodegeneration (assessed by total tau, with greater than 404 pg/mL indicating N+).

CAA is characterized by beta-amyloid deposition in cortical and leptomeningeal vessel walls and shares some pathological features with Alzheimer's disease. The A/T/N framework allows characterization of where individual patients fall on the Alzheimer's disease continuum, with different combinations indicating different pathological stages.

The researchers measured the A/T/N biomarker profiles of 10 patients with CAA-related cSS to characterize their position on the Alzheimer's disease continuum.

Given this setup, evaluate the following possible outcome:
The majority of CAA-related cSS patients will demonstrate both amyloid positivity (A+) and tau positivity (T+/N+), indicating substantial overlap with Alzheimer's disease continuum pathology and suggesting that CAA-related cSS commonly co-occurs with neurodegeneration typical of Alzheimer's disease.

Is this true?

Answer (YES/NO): NO